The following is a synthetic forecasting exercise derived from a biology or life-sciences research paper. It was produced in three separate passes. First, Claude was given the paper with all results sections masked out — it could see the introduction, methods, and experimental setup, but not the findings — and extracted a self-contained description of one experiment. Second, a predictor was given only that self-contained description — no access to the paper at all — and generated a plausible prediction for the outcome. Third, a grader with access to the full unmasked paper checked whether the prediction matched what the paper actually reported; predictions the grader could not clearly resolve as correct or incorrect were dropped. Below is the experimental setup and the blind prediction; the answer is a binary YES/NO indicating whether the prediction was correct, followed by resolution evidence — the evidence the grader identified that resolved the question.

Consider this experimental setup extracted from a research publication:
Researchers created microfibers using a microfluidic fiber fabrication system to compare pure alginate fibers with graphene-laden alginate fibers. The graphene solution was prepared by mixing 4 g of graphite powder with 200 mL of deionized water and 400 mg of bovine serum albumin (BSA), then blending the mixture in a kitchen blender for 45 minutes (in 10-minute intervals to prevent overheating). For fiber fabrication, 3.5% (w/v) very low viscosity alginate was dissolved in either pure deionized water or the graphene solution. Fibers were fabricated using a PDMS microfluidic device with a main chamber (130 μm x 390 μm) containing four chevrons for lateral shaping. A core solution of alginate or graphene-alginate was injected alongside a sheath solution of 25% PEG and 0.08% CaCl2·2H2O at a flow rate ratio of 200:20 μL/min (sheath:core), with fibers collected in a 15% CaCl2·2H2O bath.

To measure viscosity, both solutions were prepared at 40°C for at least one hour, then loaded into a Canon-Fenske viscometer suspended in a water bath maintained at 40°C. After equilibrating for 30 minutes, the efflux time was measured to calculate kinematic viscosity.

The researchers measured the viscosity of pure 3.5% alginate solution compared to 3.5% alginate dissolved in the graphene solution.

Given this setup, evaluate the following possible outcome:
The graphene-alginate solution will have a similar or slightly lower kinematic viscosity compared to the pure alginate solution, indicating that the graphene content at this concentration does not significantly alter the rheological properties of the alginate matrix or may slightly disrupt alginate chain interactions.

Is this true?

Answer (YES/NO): NO